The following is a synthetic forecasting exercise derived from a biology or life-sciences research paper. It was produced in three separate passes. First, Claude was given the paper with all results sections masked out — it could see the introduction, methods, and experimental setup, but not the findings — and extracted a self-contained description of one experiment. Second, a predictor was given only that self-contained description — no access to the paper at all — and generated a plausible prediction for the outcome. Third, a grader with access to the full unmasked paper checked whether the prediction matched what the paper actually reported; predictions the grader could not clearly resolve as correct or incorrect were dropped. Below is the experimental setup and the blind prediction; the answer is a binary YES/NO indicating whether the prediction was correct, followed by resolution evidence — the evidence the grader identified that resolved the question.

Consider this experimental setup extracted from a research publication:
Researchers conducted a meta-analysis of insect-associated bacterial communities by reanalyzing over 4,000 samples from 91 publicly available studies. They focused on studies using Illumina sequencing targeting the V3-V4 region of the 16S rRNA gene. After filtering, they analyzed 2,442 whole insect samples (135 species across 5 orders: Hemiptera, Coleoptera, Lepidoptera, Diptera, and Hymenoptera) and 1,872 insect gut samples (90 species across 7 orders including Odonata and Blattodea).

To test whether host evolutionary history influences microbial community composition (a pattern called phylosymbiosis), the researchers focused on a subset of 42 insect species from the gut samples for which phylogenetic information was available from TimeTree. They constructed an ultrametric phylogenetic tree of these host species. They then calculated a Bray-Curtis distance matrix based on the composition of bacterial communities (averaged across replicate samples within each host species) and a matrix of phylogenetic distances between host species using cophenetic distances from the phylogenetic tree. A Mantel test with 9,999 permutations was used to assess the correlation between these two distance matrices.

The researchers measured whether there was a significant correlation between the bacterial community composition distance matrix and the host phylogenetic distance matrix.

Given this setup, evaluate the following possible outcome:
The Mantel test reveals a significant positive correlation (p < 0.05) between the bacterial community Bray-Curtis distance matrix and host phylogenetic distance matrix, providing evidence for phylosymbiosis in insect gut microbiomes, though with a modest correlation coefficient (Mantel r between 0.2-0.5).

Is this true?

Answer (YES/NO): NO